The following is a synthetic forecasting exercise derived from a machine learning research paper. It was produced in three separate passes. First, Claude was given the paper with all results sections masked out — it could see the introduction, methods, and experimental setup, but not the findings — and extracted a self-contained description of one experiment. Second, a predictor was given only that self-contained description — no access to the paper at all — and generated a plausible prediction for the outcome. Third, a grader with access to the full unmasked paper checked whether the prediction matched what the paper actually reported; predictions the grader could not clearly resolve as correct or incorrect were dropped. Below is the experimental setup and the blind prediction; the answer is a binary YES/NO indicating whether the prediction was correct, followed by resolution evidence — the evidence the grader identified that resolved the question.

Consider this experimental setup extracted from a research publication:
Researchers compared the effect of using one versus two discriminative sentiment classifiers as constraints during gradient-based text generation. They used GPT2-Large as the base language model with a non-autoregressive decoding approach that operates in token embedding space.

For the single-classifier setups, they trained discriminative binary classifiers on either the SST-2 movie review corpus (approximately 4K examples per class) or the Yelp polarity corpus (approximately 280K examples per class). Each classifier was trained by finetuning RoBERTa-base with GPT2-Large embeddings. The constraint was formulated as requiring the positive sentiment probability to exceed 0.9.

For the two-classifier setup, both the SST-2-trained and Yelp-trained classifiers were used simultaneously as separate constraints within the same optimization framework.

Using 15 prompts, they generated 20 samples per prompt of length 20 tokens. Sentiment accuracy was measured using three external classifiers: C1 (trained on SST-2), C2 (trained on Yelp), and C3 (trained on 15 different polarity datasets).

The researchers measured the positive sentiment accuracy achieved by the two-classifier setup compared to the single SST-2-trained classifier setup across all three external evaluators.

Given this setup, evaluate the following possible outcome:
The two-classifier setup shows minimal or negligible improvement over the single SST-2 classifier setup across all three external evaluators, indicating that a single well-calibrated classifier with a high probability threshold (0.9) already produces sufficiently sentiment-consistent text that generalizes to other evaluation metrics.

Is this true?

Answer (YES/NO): NO